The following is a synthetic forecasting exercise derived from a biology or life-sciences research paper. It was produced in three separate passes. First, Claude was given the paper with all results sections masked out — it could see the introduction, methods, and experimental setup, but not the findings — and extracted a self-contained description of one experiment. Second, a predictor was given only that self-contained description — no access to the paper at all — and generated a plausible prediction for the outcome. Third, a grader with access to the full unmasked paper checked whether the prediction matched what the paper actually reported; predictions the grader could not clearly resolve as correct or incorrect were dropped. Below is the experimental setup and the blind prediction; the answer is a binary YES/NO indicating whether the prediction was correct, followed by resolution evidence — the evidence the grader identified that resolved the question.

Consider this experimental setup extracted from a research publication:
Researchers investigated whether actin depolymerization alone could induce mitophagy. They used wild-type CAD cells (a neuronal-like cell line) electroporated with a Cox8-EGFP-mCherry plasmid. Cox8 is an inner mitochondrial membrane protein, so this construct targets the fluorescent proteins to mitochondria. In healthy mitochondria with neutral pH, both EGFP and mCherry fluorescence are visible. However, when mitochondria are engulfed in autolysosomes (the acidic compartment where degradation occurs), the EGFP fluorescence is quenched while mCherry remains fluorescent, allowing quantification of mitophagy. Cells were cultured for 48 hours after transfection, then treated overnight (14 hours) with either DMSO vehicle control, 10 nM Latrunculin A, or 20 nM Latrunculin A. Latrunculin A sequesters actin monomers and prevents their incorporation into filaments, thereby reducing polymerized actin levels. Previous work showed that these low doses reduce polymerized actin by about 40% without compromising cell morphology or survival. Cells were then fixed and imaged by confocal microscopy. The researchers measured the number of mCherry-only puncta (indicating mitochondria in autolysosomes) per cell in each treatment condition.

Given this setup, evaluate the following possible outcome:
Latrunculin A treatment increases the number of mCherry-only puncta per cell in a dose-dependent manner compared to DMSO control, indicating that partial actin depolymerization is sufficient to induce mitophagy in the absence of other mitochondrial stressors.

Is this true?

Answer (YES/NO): NO